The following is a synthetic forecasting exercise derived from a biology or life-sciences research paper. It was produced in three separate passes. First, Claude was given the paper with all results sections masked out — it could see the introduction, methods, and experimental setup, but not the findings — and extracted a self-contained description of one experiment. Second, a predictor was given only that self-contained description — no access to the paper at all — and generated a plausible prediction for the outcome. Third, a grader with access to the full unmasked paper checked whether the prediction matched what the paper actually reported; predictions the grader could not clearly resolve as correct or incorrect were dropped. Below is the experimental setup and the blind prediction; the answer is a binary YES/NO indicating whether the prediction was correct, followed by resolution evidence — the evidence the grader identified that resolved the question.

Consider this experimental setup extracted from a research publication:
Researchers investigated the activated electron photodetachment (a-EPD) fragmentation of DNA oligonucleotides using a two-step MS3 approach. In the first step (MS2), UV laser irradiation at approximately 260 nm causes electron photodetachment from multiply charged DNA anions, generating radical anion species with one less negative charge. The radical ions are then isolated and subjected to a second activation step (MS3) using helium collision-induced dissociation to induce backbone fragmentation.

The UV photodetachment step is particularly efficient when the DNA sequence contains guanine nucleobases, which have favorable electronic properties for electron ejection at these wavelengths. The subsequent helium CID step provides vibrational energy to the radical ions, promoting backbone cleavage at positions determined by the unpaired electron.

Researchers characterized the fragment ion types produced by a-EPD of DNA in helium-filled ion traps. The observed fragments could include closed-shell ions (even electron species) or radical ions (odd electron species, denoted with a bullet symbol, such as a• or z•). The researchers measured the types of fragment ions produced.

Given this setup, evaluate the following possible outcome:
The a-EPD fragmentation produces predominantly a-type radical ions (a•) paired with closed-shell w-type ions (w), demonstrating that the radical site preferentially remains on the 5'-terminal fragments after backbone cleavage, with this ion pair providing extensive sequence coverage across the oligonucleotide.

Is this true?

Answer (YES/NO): NO